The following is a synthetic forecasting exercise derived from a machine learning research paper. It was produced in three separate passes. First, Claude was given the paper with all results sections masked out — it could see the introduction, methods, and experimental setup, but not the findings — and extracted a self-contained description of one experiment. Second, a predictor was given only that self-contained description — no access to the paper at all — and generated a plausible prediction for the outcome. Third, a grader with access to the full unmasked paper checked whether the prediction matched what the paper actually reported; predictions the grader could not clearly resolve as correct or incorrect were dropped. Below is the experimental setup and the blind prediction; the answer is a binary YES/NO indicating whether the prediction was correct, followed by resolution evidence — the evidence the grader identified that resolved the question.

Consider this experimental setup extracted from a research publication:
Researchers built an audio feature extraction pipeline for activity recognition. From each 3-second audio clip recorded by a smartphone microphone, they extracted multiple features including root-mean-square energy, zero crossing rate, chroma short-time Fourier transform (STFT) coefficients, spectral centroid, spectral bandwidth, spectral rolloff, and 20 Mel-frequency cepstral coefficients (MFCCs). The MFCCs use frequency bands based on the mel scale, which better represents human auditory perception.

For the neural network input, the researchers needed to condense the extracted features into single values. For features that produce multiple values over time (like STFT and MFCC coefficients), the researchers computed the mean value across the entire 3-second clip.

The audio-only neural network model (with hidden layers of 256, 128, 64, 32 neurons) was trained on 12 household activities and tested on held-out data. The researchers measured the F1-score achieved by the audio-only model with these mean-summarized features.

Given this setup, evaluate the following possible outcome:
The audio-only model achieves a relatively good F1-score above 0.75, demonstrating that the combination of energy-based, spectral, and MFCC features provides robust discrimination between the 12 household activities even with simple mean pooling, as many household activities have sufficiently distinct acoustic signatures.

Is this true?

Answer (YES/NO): YES